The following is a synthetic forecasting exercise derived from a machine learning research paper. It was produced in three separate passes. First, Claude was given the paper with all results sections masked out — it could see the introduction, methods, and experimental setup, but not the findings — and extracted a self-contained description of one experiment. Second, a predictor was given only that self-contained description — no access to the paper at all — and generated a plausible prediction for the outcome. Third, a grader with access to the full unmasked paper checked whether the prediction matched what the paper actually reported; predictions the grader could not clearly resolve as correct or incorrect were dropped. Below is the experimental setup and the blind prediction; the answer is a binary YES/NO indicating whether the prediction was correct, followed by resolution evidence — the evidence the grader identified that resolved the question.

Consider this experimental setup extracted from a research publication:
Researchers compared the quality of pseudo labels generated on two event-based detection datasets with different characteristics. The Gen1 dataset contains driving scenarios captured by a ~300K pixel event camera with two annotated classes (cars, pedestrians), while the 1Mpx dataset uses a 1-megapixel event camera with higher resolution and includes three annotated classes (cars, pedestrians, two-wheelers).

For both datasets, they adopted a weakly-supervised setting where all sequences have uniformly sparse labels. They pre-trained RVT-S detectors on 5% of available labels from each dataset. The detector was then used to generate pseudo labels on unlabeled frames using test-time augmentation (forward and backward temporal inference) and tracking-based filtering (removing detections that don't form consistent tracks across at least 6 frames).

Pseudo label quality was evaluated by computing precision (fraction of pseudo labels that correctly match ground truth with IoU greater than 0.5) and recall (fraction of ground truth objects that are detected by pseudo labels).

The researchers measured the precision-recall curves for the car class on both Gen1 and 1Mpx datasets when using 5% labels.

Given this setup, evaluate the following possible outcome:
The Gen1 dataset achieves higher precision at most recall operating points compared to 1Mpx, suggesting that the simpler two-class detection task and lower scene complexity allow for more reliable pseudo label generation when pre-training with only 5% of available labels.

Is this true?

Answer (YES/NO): NO